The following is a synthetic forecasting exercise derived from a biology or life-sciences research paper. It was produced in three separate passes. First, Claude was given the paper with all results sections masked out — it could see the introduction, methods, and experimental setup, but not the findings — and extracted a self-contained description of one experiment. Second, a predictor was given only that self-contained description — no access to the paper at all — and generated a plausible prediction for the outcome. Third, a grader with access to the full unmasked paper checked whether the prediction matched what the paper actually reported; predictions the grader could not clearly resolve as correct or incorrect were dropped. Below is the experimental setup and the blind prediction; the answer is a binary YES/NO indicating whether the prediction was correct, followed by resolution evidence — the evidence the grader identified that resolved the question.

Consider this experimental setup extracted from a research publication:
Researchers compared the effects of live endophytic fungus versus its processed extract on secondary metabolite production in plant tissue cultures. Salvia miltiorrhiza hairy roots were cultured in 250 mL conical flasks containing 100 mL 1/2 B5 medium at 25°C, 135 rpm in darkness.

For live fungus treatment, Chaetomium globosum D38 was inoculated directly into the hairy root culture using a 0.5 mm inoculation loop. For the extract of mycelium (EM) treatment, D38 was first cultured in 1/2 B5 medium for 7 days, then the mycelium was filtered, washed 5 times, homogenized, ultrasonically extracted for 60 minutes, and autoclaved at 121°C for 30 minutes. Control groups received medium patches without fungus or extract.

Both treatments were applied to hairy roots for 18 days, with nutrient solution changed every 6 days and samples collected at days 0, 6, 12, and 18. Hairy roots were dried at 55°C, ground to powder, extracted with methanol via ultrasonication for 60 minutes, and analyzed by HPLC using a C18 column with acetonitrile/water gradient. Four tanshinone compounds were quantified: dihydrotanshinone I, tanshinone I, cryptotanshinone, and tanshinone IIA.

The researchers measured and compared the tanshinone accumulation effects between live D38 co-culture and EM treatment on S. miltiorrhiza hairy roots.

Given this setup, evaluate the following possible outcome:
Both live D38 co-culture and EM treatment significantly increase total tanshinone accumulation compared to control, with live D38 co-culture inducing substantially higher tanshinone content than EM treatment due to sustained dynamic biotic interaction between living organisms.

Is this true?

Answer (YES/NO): NO